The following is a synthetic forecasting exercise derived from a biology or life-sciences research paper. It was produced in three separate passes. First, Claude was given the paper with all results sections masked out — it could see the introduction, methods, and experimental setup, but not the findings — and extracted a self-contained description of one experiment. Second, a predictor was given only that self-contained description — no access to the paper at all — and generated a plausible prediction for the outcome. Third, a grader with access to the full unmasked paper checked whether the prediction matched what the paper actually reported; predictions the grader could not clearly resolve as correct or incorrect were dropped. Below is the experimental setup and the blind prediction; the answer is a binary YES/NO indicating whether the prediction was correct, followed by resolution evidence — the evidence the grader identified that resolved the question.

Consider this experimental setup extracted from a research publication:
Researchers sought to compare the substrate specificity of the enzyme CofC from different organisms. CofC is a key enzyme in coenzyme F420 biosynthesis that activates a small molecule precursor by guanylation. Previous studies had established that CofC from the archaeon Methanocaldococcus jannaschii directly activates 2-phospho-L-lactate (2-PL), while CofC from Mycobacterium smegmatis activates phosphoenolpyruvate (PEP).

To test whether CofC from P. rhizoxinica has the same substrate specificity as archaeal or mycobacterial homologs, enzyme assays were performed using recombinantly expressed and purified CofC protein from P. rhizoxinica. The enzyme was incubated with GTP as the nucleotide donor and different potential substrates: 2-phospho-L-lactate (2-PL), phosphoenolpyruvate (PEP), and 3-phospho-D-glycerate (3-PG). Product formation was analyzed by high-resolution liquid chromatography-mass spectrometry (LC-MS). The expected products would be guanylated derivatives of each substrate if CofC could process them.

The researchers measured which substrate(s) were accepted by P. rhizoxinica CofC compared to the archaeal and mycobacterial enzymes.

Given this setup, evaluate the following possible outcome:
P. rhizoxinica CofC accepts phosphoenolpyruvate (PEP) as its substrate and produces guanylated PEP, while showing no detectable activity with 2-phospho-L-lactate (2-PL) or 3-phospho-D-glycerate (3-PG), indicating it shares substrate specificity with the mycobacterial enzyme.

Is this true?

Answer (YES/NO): NO